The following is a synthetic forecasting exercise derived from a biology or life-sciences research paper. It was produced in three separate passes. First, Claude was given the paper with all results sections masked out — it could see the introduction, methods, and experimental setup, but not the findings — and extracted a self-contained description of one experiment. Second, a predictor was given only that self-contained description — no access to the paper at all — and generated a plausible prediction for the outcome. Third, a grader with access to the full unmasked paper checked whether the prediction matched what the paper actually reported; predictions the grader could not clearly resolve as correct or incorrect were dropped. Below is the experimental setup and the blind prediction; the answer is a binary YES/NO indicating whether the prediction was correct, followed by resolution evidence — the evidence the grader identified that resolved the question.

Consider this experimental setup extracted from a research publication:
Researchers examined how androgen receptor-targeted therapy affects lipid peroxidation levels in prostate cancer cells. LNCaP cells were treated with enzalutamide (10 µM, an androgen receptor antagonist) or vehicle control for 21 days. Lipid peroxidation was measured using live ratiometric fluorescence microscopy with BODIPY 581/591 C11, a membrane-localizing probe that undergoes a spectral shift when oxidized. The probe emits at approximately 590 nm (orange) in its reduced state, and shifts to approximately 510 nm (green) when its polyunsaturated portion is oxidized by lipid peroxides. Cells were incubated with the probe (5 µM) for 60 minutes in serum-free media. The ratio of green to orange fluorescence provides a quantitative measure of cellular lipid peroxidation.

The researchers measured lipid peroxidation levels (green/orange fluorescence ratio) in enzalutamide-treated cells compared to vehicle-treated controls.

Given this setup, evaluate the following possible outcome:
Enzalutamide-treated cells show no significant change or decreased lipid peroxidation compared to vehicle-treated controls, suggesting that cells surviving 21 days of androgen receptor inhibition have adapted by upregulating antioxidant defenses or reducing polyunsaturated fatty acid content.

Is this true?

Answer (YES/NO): NO